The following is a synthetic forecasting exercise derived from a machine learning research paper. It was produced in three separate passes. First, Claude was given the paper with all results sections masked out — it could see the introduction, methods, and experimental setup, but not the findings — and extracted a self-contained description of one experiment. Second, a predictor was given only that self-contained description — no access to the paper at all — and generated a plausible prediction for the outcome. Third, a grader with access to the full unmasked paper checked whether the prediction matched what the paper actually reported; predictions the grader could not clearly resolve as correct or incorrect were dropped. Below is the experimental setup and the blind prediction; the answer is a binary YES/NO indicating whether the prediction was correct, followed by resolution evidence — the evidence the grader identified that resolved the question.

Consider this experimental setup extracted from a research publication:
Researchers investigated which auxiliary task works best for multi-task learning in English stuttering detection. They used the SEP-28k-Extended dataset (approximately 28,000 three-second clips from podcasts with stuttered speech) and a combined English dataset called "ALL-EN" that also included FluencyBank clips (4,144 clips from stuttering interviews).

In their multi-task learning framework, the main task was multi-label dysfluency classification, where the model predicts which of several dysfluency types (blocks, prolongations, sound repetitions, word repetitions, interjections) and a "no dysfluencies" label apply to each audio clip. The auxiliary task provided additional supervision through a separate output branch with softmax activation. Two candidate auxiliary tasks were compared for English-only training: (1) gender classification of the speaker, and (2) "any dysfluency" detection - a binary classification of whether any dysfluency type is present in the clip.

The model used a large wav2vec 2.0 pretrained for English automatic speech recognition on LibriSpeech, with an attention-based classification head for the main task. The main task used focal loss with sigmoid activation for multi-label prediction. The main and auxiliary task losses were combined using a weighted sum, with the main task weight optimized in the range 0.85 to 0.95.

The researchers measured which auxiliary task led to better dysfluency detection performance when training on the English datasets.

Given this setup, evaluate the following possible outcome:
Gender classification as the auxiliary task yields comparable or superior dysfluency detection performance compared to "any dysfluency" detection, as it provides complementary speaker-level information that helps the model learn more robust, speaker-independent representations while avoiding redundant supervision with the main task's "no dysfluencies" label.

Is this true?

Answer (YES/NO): NO